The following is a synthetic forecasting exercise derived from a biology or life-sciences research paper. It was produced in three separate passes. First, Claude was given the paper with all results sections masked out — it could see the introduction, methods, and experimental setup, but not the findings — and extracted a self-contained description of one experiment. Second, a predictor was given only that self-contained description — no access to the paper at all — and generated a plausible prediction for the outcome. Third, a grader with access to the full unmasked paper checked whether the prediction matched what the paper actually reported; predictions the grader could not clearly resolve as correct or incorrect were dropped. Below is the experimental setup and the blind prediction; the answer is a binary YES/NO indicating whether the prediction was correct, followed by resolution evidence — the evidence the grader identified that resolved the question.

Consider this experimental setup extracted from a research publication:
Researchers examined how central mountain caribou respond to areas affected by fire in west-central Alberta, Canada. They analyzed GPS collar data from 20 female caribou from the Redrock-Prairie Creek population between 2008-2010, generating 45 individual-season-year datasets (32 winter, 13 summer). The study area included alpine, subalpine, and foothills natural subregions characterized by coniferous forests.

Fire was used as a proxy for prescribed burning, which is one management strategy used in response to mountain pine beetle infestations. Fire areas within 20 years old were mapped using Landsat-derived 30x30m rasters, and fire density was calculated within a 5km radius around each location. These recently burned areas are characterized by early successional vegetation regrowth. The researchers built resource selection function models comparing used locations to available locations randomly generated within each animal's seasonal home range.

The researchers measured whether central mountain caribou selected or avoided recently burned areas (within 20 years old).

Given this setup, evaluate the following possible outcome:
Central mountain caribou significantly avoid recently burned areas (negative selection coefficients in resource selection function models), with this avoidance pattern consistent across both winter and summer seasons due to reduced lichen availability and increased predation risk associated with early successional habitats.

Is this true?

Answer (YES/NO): YES